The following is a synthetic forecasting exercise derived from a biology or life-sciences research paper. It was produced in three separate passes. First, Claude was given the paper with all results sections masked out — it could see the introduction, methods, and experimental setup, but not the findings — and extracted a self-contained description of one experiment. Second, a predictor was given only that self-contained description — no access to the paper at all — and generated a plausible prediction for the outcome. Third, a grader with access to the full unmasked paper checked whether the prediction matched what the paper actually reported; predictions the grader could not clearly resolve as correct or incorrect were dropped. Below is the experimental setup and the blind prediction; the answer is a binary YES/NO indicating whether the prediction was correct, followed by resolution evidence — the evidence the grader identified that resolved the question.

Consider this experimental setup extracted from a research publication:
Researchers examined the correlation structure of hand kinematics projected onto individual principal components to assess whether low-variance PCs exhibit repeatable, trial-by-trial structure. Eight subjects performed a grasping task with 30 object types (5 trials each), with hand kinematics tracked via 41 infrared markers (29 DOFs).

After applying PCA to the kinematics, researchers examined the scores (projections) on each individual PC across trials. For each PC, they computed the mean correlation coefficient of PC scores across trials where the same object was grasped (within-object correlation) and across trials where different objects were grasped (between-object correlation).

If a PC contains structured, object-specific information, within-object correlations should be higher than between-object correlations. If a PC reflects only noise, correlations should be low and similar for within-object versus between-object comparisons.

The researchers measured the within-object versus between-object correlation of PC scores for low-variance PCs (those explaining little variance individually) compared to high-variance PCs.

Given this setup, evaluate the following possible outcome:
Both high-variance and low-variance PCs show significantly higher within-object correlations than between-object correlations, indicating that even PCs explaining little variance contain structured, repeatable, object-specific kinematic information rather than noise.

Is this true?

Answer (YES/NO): YES